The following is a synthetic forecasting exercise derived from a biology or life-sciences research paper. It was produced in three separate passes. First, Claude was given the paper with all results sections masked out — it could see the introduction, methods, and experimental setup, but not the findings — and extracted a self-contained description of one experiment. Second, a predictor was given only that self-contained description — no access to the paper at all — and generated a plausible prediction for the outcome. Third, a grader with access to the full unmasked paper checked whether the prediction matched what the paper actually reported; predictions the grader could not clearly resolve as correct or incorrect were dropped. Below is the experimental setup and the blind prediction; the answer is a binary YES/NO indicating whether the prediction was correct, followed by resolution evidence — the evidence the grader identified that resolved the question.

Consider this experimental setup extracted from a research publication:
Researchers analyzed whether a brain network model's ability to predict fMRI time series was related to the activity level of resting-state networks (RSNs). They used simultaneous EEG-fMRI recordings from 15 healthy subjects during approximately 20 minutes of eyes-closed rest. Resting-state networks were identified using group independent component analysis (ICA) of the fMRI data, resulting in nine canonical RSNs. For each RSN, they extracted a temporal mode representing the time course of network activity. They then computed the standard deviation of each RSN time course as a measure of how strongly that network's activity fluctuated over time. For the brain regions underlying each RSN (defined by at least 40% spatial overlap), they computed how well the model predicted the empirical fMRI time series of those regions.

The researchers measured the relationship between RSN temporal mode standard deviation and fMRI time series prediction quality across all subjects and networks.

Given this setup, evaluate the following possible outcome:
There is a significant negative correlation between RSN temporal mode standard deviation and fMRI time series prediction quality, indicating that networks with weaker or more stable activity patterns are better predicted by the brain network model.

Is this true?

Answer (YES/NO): NO